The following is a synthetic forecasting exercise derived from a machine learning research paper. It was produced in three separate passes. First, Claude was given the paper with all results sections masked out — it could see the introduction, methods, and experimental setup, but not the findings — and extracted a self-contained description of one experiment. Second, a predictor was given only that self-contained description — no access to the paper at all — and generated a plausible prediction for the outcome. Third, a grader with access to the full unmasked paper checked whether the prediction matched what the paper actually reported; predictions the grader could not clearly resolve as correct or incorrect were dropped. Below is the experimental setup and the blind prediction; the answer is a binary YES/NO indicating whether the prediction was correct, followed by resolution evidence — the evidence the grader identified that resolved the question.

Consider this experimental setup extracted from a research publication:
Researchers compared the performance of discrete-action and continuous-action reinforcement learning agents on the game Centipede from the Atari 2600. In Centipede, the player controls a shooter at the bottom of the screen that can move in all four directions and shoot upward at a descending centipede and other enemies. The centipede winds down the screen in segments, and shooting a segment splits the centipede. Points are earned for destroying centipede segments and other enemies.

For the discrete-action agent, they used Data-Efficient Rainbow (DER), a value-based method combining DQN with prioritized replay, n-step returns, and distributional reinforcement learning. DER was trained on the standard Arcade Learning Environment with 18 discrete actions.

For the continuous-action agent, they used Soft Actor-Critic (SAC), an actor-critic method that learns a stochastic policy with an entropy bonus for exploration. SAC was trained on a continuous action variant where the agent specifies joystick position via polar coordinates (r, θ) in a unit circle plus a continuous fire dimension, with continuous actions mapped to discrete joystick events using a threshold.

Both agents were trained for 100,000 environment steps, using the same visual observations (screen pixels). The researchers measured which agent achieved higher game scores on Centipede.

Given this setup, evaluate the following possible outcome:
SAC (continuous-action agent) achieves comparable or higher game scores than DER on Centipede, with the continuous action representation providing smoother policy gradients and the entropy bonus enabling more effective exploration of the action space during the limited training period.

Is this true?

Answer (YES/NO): YES